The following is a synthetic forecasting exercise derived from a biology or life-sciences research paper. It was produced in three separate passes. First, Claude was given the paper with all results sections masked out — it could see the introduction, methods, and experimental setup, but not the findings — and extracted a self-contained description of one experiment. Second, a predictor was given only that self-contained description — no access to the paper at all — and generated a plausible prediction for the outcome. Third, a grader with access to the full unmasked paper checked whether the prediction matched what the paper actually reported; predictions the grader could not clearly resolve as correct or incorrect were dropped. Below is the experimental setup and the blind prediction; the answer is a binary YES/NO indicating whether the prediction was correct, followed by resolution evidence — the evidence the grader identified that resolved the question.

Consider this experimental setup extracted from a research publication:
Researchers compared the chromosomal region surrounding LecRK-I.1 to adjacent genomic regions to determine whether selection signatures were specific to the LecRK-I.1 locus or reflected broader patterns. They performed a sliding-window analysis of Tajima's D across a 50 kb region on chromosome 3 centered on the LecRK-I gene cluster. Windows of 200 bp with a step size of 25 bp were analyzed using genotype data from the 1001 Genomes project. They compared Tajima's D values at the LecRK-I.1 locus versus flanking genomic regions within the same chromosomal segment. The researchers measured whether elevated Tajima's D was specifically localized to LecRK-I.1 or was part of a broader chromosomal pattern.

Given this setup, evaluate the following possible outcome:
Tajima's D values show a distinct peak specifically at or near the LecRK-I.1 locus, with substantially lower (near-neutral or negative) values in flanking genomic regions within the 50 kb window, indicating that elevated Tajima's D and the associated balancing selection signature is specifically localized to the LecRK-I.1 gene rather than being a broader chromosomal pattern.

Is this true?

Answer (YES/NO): YES